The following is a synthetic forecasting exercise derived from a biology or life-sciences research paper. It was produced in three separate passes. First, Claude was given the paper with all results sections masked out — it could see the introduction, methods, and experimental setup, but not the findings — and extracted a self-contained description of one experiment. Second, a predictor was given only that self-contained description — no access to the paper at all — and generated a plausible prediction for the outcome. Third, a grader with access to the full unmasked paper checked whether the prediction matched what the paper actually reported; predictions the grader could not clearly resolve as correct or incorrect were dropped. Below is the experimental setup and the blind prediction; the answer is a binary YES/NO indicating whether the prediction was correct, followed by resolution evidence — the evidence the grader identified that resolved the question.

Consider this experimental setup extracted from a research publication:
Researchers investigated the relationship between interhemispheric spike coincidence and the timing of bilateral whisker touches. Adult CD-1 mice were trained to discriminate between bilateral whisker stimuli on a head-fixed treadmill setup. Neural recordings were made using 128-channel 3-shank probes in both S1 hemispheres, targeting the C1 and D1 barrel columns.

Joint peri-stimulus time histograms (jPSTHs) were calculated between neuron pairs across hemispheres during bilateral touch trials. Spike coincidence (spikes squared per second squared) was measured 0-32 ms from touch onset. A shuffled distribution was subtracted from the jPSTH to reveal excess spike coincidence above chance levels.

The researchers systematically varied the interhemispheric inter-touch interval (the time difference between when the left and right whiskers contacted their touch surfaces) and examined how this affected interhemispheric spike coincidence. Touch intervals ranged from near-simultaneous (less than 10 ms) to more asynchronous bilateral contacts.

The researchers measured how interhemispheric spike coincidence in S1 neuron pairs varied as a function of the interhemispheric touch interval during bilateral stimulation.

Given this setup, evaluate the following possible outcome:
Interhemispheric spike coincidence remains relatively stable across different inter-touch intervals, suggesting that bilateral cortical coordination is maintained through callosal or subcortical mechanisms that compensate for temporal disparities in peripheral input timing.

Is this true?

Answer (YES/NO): NO